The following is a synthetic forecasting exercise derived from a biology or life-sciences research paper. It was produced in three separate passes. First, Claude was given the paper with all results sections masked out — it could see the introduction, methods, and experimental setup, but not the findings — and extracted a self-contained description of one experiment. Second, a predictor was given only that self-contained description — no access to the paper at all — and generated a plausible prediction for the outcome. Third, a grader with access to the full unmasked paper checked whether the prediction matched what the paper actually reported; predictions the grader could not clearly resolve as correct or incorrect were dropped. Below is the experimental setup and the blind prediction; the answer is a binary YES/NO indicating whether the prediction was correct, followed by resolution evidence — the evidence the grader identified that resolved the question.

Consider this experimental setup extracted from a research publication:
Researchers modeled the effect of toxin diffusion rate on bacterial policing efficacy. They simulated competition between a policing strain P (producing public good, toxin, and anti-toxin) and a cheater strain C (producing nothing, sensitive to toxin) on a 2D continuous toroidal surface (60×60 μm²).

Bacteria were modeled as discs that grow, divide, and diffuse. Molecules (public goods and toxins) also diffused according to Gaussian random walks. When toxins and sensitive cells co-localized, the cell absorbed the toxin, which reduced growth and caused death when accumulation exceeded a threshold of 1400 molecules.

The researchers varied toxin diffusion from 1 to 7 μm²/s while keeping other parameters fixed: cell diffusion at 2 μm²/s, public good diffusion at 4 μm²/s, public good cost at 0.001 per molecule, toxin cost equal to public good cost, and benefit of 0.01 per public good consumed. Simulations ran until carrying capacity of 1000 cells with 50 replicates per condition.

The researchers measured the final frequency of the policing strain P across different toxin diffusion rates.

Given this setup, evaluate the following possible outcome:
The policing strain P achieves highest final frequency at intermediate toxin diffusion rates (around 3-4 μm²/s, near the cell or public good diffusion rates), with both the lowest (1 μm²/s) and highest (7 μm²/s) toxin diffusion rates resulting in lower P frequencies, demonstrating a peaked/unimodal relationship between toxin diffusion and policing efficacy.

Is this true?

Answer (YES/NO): NO